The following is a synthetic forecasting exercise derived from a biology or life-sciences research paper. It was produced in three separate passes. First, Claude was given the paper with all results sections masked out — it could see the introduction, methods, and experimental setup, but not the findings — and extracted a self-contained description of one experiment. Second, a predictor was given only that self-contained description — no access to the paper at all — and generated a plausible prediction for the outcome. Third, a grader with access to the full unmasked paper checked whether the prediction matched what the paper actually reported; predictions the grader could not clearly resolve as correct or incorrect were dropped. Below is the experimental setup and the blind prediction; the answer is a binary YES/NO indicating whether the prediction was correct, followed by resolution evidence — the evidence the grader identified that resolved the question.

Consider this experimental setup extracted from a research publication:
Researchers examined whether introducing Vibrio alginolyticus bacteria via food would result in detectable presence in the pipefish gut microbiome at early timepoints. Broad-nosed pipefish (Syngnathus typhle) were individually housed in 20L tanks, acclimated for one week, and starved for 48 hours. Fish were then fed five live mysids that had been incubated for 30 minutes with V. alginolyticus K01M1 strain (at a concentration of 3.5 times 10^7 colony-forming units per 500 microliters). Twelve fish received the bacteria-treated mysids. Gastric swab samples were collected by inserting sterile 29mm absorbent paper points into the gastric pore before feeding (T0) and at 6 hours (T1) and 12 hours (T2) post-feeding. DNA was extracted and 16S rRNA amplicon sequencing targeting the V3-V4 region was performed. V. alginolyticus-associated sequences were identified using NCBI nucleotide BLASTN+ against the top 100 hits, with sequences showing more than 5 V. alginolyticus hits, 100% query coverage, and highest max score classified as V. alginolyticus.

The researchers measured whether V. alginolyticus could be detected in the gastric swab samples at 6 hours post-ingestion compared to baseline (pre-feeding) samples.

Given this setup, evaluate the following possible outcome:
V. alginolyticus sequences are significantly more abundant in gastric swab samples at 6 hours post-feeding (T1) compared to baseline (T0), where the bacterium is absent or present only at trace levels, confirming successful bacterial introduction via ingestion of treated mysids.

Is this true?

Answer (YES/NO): NO